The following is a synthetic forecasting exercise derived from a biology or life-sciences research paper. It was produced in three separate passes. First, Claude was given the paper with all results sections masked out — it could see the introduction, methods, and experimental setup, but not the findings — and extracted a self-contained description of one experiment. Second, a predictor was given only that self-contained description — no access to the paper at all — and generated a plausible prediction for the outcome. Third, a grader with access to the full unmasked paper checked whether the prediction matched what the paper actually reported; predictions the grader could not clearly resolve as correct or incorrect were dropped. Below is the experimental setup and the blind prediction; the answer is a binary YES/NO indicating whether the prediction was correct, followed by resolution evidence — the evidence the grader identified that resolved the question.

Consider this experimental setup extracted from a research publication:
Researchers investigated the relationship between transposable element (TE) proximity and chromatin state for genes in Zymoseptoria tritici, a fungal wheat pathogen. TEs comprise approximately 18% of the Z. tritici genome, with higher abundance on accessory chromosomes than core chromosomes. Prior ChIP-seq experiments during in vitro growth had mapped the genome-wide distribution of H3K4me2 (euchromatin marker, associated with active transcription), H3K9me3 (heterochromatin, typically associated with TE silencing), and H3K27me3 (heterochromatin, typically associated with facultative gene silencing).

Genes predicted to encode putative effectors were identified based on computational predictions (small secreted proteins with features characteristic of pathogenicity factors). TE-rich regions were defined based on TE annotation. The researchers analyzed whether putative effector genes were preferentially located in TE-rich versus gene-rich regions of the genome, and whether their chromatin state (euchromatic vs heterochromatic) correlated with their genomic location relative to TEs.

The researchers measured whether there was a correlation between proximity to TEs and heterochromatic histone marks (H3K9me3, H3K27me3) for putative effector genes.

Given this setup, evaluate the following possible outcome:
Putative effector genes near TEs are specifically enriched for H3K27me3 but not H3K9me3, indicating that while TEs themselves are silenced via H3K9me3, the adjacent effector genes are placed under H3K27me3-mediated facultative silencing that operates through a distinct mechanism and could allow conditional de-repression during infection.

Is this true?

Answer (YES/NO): NO